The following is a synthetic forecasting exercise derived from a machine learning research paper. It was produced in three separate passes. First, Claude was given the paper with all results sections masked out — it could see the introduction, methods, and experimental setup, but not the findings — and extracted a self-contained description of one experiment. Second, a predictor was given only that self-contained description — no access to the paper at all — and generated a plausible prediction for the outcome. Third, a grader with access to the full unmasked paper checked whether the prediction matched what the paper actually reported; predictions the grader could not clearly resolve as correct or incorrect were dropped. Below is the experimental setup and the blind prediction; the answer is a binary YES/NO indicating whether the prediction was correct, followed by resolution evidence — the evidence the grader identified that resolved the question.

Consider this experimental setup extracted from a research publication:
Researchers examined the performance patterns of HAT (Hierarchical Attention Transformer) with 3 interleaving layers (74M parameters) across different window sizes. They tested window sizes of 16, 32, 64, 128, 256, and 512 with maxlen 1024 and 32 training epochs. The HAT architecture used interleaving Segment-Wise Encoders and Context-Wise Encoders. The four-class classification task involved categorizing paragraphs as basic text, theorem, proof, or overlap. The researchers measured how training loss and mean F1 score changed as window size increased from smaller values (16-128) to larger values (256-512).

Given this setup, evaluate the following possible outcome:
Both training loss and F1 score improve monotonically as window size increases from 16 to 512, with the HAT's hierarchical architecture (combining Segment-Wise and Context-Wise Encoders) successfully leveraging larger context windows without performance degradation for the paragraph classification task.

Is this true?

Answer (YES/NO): NO